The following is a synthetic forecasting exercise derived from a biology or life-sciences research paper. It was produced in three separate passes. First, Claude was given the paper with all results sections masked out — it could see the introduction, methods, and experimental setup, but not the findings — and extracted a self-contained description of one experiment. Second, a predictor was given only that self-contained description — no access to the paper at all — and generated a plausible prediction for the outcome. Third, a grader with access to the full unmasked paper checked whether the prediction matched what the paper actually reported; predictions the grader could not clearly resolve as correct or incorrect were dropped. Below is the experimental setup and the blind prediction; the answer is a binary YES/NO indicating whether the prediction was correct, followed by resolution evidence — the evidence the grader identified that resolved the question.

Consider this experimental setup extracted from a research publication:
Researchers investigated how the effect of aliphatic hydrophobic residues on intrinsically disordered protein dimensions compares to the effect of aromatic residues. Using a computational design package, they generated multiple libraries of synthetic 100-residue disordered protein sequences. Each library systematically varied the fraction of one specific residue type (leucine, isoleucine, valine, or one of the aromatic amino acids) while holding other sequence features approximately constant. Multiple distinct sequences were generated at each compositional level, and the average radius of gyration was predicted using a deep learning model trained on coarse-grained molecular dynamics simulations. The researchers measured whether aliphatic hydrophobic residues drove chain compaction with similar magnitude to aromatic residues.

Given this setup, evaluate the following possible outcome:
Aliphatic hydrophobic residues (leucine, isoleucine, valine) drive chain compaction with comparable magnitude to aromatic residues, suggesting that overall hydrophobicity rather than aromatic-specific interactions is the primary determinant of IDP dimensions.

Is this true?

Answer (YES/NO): NO